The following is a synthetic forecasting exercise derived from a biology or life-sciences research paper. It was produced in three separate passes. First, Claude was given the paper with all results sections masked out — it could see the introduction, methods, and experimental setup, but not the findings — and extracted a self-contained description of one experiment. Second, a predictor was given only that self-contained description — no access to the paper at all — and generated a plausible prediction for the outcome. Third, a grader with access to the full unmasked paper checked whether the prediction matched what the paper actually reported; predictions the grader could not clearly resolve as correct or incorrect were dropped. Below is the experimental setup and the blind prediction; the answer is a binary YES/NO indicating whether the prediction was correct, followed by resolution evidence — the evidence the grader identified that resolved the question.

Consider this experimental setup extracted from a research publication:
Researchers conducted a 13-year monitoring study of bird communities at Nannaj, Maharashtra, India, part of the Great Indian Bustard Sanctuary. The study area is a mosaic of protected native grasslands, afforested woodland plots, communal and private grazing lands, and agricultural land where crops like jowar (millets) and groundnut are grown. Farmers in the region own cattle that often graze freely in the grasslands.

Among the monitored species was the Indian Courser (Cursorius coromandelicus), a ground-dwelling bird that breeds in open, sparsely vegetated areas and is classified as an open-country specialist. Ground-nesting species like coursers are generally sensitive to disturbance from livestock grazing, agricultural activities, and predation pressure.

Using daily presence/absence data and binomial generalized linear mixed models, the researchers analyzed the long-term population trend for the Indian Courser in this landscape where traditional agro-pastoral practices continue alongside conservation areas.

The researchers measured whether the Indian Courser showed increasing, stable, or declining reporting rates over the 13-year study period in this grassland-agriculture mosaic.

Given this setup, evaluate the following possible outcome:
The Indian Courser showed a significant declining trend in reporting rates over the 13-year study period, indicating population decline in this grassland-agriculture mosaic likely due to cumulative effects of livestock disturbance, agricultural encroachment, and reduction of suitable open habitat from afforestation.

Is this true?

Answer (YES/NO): NO